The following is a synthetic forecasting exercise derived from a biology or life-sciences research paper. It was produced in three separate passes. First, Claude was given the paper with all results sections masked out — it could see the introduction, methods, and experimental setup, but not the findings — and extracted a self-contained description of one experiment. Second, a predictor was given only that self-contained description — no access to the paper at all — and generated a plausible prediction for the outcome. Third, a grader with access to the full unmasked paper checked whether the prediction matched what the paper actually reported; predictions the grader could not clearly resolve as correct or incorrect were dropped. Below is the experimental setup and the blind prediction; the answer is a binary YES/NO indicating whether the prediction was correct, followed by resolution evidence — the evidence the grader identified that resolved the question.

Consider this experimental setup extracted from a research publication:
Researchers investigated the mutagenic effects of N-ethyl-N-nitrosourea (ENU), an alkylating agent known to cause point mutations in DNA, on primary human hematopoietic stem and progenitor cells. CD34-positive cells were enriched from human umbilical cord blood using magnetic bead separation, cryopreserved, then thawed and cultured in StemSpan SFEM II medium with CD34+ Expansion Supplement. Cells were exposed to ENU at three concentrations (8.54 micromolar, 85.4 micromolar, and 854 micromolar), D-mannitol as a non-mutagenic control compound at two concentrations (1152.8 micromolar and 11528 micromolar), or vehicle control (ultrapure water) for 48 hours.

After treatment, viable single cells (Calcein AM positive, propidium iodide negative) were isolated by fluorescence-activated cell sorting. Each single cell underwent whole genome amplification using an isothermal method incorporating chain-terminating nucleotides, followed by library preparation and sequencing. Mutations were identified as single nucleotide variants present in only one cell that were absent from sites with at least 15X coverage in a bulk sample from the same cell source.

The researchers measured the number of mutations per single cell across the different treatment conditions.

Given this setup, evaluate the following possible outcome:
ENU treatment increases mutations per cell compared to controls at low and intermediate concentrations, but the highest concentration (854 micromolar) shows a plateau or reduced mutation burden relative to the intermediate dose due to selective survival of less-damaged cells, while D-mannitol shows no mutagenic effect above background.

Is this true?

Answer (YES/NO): NO